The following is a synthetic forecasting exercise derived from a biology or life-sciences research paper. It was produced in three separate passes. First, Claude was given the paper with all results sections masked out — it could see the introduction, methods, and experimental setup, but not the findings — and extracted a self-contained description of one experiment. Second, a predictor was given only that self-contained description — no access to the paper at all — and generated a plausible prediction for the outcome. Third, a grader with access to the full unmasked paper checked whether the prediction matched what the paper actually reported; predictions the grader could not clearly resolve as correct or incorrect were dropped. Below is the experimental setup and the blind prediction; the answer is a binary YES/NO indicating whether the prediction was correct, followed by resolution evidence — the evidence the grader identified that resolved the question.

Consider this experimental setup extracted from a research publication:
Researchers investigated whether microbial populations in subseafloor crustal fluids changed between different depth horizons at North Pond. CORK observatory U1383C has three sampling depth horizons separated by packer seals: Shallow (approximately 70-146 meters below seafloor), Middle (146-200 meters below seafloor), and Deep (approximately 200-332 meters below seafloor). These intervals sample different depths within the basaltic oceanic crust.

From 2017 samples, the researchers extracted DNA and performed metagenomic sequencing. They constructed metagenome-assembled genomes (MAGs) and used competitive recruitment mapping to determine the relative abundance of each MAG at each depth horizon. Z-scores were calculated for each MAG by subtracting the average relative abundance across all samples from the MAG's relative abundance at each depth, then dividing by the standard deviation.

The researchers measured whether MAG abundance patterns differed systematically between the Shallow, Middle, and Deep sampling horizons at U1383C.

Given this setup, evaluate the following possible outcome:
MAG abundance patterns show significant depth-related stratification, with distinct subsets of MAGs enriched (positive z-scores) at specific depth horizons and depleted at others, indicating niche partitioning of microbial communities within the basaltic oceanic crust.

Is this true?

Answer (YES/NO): YES